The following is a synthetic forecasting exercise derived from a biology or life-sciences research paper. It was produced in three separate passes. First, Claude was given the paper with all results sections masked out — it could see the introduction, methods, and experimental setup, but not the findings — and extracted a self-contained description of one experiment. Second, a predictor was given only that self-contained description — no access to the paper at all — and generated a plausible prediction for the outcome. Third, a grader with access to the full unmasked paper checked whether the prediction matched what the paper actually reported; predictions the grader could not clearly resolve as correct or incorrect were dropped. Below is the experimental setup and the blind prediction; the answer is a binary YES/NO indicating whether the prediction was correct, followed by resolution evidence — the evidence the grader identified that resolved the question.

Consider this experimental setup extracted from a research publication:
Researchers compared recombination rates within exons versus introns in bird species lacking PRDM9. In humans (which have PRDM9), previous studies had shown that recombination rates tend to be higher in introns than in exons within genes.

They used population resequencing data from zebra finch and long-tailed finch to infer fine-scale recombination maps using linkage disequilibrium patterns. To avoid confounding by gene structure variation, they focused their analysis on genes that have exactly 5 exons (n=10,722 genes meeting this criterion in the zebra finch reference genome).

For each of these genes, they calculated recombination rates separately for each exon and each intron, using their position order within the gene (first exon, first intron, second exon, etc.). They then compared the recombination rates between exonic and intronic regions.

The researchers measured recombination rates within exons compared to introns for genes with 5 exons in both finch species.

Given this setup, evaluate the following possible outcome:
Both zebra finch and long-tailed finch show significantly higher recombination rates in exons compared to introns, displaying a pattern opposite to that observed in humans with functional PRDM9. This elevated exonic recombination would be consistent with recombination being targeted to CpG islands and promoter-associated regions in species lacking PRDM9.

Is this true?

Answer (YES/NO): YES